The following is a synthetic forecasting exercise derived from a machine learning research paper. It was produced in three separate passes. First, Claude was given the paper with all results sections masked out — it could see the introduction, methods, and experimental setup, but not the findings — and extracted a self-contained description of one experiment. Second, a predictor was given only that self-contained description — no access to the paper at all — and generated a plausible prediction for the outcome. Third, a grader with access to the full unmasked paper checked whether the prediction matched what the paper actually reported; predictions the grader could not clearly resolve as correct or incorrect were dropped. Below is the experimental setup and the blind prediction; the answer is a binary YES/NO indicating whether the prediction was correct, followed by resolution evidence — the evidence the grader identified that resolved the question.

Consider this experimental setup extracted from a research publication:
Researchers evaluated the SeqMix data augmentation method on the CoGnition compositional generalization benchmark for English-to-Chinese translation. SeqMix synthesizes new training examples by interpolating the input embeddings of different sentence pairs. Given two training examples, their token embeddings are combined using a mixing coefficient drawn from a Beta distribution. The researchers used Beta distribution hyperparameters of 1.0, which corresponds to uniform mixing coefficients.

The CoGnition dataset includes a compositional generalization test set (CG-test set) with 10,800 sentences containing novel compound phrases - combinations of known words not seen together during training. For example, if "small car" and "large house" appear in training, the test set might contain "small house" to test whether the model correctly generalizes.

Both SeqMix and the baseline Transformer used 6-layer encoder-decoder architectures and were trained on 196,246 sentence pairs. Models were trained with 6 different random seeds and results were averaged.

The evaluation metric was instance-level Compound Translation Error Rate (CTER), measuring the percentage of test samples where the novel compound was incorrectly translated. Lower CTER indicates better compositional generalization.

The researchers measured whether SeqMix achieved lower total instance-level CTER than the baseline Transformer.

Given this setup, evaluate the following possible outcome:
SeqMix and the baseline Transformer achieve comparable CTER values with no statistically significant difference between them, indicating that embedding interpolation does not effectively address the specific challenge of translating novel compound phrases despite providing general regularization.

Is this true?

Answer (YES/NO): YES